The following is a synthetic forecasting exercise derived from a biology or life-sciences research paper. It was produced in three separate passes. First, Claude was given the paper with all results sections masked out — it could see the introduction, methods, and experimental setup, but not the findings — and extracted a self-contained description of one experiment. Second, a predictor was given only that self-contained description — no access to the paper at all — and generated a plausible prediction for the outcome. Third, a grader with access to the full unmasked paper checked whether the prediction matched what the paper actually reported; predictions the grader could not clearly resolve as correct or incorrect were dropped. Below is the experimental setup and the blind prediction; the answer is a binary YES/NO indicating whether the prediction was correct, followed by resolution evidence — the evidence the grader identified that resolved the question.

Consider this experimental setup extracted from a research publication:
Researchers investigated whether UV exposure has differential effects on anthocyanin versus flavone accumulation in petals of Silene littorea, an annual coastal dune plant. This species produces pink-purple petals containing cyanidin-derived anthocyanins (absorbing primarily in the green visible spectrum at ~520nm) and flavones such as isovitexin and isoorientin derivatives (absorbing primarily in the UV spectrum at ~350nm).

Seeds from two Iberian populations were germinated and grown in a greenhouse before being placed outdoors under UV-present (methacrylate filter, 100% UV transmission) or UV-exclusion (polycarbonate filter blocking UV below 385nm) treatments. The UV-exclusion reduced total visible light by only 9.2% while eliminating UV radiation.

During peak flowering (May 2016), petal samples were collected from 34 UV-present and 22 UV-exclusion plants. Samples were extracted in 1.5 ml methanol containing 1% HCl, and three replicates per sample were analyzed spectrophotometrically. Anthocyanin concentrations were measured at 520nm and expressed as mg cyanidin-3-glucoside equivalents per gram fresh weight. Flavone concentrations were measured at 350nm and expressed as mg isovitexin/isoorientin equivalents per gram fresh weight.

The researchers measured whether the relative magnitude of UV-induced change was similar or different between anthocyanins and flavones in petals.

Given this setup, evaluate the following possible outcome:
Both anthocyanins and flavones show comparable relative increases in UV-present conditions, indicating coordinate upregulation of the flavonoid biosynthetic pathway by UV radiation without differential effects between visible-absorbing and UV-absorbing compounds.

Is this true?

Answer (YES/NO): NO